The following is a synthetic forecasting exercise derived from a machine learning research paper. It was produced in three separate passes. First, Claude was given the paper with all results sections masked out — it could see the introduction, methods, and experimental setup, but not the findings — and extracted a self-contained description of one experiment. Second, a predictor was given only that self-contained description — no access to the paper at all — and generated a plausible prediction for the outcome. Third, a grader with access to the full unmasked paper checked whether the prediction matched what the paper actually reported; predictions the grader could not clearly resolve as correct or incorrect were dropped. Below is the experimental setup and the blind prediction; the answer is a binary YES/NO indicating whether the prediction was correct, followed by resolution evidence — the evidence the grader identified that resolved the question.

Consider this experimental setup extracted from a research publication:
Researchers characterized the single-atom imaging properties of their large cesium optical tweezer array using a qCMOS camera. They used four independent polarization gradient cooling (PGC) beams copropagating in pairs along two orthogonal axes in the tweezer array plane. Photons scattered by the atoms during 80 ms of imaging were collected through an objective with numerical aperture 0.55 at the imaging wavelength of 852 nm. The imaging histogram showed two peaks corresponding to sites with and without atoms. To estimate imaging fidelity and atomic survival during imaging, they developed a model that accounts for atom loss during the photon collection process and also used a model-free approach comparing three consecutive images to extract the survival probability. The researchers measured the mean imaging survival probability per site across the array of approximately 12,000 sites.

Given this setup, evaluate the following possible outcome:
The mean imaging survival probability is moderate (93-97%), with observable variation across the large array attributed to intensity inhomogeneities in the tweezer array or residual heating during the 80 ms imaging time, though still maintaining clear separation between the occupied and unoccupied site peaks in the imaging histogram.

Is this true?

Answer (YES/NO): NO